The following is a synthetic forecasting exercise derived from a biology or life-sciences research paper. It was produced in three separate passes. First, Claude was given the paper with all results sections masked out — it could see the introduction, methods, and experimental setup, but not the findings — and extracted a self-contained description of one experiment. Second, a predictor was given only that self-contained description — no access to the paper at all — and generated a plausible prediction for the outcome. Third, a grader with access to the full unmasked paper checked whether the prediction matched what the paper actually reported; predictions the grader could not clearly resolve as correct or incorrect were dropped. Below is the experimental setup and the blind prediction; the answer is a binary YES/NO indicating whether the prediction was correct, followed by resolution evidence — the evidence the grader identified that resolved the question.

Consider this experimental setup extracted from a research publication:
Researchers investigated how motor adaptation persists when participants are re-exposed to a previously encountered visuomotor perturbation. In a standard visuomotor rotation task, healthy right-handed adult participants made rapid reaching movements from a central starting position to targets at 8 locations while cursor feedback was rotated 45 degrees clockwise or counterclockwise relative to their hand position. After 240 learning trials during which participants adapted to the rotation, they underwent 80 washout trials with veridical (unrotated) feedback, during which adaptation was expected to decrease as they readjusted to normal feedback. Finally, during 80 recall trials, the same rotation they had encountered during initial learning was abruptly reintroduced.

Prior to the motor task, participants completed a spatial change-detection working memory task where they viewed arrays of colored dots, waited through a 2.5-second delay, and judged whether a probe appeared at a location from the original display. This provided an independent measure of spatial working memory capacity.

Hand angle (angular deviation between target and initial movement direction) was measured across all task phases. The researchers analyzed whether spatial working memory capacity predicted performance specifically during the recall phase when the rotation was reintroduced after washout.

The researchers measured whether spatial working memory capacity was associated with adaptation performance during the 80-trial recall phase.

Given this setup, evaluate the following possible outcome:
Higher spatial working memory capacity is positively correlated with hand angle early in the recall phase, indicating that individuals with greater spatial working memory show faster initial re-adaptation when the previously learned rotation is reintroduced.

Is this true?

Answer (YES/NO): NO